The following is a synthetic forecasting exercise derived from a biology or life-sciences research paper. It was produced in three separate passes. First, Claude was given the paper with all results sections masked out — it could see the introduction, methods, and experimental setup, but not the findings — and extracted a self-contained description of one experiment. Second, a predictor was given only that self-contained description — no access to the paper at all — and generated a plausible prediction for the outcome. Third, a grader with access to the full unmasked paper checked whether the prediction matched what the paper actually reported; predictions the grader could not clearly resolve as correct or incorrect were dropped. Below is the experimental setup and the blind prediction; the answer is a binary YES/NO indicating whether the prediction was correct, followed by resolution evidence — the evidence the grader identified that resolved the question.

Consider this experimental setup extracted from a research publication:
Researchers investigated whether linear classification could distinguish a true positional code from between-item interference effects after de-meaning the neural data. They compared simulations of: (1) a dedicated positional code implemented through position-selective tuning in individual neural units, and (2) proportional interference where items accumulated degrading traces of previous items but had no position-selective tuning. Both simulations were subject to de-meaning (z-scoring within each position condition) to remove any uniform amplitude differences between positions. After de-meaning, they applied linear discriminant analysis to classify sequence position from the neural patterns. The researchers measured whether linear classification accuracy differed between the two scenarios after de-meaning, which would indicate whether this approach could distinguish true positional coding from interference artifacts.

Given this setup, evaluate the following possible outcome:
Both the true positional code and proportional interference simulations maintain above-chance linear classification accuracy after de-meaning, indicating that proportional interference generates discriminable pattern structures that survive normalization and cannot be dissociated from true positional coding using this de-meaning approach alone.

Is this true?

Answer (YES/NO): NO